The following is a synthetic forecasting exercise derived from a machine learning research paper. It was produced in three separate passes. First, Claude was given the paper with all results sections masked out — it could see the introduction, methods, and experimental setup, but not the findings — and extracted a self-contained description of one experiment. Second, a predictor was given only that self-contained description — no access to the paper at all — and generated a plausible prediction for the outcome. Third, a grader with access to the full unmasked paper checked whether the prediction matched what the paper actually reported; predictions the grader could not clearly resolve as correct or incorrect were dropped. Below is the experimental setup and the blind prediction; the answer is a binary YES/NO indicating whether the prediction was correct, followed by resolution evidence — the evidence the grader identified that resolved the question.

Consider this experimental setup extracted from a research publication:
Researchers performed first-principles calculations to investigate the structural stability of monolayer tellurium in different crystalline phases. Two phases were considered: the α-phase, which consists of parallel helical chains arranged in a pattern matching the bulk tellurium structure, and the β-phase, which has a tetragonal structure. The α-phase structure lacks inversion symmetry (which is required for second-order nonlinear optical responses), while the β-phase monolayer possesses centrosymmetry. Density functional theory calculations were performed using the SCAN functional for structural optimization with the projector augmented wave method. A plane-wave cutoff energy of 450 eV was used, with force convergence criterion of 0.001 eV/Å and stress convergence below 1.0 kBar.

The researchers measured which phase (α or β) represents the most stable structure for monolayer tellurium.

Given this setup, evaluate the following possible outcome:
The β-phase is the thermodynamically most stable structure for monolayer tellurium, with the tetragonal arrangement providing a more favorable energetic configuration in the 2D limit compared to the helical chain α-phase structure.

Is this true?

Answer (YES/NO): YES